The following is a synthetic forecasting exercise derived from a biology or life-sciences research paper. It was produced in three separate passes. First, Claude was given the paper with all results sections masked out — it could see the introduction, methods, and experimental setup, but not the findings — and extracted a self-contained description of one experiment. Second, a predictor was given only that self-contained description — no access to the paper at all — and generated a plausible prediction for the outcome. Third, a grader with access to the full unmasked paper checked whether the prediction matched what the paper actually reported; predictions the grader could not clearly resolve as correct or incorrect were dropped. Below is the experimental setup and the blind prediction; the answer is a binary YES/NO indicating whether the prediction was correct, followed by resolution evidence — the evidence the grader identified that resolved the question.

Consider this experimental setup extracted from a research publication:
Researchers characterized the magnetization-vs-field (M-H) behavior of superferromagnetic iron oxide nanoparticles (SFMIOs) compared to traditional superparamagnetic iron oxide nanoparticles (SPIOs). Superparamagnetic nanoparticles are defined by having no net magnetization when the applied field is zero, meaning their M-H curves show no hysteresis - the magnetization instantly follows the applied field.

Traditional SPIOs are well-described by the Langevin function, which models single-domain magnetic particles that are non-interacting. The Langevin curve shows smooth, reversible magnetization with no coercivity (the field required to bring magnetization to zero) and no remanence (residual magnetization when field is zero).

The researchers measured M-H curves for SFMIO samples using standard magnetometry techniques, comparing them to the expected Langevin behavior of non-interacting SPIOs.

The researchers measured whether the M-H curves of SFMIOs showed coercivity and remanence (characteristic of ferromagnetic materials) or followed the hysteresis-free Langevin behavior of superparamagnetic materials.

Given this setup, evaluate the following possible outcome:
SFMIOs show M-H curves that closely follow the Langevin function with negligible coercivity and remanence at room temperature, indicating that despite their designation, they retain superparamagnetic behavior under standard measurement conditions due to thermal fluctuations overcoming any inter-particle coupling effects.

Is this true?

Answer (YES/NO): NO